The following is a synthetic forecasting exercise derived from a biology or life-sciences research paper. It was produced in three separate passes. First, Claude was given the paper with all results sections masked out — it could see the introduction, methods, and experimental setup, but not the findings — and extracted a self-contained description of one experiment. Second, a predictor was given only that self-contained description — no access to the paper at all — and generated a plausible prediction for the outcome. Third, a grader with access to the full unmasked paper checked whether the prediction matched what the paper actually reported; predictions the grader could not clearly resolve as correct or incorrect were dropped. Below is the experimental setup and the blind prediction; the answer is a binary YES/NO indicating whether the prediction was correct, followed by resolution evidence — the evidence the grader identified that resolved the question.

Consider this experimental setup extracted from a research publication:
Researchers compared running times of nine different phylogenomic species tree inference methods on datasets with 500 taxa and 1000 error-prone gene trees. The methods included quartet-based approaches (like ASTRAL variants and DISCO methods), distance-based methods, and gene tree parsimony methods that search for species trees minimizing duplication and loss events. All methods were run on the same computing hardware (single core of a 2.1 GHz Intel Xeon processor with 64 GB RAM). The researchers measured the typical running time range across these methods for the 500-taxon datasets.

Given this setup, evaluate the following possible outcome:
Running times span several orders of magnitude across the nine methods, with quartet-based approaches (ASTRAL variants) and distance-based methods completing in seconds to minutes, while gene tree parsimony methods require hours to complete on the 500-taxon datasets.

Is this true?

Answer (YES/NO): YES